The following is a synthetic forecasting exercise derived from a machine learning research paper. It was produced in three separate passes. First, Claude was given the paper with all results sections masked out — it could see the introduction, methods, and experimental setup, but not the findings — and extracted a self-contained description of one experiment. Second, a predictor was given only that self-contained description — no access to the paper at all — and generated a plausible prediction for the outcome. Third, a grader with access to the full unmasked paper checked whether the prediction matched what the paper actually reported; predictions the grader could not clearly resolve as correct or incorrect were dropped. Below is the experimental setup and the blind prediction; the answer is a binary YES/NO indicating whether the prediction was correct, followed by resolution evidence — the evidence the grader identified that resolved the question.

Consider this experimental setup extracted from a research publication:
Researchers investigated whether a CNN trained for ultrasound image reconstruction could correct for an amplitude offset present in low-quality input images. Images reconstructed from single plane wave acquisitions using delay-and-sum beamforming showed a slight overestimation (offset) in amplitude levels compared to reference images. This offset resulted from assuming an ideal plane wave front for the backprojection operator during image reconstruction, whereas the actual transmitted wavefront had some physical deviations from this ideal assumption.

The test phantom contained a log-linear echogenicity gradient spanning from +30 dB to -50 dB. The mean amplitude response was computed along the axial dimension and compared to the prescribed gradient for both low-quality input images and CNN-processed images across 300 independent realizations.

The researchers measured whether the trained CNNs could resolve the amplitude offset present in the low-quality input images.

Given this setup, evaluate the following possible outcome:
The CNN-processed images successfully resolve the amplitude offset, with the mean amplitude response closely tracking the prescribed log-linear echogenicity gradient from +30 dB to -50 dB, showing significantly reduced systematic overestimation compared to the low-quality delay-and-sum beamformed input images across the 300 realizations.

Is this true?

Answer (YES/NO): NO